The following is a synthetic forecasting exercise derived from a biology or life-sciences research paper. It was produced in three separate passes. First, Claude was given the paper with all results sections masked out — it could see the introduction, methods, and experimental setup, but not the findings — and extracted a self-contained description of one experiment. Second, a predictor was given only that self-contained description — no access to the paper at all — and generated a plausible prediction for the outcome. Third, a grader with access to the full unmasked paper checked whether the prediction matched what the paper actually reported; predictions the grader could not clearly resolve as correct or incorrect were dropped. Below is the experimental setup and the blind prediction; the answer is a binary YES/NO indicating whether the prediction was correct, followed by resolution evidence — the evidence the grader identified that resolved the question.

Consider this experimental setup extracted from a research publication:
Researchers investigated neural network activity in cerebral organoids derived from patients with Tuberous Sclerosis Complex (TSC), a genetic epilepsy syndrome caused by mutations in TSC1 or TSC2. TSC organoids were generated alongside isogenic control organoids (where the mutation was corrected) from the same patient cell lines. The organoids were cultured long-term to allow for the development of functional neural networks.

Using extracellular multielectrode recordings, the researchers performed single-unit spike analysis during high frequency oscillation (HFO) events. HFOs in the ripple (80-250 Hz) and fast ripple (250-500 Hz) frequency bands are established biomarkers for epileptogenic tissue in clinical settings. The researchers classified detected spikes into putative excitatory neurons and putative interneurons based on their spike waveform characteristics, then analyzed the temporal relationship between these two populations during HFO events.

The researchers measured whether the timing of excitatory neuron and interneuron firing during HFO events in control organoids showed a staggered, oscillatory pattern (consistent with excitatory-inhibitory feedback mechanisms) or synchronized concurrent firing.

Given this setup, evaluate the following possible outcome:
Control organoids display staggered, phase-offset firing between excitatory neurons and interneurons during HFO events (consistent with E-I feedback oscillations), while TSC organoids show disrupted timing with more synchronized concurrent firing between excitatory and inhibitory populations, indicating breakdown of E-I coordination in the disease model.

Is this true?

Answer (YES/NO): YES